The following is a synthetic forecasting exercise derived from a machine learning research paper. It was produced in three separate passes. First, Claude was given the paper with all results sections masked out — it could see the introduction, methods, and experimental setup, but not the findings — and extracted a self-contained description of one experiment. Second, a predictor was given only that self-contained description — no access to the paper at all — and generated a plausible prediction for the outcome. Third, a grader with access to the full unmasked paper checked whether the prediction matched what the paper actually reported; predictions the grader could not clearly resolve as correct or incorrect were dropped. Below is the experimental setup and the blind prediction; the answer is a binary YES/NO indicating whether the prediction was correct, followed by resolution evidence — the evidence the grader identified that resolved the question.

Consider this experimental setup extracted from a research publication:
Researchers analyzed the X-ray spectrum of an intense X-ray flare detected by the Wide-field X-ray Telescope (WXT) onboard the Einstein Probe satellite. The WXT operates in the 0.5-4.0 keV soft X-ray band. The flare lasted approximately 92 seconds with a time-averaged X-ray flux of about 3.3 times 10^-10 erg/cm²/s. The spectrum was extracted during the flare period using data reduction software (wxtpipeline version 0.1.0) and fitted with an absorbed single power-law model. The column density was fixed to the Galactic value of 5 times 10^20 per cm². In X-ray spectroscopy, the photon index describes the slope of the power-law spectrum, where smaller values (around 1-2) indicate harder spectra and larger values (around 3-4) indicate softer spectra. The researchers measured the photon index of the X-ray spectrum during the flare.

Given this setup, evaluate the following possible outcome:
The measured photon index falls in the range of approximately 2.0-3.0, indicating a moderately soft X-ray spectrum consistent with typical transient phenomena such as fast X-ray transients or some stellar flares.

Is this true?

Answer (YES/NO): NO